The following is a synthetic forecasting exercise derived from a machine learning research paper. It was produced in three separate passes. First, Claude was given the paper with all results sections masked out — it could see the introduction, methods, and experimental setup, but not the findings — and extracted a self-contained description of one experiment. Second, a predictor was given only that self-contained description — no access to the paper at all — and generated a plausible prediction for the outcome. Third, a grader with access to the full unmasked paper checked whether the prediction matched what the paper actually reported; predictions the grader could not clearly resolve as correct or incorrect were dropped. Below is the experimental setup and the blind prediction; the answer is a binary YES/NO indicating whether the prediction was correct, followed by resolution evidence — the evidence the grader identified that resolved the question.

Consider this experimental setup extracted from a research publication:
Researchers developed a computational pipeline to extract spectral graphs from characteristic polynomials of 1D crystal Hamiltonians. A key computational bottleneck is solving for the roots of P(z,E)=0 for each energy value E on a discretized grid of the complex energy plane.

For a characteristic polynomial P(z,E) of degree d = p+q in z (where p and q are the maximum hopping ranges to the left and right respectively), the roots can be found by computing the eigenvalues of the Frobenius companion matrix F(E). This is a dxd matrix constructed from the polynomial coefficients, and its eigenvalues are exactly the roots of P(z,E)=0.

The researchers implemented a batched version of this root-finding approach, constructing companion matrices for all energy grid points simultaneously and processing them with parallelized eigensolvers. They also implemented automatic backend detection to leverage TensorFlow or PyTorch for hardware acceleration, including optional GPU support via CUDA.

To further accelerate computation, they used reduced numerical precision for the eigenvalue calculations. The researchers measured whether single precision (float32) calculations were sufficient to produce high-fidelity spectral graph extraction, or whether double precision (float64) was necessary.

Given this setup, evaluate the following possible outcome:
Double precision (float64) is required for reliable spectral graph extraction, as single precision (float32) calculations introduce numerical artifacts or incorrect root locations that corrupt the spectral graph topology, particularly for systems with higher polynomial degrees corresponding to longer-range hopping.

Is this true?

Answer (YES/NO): NO